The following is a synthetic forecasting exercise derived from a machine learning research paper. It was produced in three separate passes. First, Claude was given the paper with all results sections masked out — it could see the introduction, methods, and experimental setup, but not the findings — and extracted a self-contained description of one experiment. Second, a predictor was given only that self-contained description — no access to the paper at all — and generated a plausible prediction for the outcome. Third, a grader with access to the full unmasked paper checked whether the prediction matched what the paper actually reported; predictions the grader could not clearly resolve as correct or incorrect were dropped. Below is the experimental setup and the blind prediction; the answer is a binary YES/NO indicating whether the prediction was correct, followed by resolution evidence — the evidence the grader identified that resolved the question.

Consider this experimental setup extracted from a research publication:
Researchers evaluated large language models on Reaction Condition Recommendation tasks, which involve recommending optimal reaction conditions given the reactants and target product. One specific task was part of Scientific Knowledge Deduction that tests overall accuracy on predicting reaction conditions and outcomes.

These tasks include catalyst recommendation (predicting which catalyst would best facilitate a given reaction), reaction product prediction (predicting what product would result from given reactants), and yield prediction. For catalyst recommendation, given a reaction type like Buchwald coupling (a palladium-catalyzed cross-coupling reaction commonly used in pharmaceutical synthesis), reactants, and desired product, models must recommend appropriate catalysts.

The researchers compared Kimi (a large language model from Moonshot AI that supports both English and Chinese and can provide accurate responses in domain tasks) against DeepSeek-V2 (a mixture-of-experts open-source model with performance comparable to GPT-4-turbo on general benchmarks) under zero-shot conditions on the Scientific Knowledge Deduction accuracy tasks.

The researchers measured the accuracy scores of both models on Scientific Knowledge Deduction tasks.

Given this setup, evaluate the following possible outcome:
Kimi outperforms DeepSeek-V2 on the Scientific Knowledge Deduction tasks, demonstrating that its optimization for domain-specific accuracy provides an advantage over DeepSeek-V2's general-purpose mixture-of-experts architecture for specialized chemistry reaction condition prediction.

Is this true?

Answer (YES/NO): YES